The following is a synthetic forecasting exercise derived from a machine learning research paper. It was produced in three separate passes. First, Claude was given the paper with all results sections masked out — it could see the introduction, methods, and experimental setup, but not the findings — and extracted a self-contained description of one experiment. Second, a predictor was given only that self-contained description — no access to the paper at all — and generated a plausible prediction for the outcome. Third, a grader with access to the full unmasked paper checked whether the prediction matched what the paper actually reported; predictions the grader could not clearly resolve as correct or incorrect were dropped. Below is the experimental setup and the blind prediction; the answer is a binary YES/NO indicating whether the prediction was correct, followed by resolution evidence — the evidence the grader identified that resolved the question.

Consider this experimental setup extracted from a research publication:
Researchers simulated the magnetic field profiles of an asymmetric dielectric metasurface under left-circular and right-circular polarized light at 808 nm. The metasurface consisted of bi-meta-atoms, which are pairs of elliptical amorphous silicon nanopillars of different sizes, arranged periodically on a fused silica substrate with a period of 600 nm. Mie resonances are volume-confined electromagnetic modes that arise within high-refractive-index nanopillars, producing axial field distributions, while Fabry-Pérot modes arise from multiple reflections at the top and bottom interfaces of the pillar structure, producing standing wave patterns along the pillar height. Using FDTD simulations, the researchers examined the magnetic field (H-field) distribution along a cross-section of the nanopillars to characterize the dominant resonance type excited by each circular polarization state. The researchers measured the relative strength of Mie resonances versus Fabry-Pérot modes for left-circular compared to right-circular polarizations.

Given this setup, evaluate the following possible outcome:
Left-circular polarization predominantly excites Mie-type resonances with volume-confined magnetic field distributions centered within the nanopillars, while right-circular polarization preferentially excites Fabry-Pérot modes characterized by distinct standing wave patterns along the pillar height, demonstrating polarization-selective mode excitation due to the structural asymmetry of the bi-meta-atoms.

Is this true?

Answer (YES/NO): YES